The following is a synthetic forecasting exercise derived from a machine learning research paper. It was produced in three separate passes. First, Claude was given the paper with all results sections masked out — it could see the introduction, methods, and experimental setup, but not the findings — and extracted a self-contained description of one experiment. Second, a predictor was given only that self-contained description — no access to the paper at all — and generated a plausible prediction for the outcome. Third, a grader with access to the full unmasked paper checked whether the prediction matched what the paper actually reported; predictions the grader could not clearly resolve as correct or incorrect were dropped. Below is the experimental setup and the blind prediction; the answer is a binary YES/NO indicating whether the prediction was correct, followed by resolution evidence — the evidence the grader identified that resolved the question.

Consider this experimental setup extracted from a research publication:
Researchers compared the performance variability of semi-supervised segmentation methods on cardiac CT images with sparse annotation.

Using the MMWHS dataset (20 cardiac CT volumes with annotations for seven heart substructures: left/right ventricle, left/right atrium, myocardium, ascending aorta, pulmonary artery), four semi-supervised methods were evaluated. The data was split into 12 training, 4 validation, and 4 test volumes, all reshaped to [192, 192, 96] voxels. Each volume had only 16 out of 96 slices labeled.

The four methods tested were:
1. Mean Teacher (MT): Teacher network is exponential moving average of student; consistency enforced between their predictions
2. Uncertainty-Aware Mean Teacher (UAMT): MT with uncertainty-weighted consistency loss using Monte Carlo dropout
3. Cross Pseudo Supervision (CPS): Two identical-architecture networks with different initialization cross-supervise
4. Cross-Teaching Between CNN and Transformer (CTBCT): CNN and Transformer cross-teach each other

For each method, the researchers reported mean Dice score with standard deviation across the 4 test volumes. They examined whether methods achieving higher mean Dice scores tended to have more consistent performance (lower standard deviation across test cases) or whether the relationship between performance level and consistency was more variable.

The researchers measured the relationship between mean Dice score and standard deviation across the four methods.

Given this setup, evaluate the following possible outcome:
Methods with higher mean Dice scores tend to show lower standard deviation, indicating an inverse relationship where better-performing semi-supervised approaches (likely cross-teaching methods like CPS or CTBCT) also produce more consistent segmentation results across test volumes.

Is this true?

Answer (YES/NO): NO